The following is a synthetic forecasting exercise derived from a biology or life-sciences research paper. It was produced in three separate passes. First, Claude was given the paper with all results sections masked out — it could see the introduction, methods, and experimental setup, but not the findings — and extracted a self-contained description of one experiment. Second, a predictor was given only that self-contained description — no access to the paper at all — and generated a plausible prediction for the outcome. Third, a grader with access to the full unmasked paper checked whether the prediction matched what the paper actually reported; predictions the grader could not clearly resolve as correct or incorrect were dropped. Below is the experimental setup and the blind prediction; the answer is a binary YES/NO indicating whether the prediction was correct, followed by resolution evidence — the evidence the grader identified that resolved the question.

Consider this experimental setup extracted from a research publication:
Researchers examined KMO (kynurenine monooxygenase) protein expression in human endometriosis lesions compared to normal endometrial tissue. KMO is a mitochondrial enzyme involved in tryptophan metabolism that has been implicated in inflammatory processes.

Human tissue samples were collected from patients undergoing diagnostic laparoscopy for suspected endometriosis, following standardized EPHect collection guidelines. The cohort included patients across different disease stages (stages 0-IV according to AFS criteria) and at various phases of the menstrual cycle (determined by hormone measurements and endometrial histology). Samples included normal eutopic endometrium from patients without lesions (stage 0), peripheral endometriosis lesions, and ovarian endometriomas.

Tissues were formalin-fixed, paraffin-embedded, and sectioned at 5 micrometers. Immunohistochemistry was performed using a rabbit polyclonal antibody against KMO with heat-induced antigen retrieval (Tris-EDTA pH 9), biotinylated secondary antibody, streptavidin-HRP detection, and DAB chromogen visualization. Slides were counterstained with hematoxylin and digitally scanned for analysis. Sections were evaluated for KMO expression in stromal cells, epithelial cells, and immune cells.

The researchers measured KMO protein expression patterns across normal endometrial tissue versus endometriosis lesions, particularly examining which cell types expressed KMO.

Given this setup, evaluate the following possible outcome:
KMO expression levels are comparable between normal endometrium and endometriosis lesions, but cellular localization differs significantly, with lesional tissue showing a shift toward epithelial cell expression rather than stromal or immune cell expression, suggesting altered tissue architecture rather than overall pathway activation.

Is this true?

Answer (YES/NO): NO